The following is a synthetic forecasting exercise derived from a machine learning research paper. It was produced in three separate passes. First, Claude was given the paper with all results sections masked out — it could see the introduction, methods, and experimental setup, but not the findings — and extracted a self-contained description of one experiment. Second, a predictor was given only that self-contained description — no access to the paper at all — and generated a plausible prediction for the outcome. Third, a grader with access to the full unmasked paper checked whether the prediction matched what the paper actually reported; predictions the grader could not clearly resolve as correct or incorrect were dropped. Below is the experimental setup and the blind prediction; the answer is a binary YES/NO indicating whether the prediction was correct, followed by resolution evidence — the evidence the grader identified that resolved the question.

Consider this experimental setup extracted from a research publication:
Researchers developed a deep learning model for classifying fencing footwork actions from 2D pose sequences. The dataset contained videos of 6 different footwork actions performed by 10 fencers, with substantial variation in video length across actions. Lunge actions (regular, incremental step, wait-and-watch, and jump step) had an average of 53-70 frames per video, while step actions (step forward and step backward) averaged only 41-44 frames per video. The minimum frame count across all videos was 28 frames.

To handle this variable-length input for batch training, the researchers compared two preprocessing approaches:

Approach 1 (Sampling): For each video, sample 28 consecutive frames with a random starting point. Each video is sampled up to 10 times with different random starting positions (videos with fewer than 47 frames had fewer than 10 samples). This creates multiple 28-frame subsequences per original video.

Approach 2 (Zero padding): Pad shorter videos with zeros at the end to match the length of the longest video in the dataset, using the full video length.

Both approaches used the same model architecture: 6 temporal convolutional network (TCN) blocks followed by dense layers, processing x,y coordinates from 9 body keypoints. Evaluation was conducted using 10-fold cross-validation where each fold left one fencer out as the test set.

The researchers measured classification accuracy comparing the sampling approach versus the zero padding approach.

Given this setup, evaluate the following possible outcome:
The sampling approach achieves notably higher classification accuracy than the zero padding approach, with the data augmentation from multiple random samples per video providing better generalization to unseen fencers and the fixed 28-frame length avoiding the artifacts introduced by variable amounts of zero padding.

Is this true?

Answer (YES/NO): YES